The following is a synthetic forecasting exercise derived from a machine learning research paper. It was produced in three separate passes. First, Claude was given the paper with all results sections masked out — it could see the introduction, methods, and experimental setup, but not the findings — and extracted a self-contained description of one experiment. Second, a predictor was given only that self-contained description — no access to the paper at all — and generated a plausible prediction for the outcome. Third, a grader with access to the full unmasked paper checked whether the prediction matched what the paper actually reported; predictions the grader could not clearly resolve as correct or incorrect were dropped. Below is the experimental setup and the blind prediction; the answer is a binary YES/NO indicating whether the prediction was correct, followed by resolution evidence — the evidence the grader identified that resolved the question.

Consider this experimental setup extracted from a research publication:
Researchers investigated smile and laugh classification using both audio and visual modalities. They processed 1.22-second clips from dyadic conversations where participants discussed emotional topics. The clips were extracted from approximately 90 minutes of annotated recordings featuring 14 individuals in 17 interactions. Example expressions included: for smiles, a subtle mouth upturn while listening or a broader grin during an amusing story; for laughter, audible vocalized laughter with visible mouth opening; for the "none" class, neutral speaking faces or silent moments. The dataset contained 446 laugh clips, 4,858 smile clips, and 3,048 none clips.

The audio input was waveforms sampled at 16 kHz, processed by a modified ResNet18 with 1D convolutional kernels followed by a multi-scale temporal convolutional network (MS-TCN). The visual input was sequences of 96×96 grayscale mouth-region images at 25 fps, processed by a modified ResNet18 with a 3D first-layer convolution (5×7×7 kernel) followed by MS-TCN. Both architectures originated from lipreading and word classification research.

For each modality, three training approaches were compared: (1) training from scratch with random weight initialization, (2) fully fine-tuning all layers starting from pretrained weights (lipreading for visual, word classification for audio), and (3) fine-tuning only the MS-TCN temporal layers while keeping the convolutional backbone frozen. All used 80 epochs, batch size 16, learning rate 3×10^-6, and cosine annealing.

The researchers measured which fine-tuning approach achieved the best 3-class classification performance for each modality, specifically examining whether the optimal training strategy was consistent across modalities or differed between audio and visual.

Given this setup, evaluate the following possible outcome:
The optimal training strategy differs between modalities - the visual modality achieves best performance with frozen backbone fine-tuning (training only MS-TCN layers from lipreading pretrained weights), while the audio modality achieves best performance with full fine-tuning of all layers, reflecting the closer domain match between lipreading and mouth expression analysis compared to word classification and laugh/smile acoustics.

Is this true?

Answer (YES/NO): NO